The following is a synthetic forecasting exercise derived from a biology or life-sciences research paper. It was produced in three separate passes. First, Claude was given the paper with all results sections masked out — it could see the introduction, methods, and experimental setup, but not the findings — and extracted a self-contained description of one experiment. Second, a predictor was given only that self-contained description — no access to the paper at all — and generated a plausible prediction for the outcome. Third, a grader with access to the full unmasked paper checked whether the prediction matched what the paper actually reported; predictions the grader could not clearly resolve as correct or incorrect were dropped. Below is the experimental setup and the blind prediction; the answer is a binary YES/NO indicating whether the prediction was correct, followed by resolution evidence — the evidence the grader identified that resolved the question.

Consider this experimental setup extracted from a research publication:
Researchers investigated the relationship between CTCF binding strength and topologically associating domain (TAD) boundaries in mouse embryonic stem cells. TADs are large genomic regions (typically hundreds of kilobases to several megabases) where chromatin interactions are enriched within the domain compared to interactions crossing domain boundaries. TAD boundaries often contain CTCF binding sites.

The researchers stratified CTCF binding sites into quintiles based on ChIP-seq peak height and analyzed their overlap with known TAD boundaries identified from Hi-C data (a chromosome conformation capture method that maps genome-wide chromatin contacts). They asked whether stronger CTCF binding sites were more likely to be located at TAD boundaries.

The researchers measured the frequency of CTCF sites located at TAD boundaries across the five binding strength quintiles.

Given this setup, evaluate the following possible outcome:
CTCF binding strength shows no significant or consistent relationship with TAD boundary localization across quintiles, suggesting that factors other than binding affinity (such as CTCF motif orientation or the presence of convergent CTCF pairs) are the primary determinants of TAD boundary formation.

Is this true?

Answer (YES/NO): NO